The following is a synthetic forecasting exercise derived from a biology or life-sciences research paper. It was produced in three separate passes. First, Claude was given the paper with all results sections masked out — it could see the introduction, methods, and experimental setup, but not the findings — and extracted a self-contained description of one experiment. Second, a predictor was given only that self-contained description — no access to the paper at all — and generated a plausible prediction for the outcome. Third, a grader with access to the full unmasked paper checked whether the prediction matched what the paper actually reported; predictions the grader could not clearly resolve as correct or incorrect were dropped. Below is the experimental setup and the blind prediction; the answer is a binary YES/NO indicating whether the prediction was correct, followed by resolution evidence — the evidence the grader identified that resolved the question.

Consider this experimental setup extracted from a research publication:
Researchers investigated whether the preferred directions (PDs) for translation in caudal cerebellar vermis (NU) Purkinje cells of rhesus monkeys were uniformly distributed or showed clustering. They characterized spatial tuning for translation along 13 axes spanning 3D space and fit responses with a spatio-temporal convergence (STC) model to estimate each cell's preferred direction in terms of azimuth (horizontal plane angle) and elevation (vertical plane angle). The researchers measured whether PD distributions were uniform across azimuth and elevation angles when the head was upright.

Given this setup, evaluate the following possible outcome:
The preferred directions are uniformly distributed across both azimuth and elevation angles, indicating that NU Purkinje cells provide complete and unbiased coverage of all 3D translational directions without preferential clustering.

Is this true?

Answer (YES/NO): NO